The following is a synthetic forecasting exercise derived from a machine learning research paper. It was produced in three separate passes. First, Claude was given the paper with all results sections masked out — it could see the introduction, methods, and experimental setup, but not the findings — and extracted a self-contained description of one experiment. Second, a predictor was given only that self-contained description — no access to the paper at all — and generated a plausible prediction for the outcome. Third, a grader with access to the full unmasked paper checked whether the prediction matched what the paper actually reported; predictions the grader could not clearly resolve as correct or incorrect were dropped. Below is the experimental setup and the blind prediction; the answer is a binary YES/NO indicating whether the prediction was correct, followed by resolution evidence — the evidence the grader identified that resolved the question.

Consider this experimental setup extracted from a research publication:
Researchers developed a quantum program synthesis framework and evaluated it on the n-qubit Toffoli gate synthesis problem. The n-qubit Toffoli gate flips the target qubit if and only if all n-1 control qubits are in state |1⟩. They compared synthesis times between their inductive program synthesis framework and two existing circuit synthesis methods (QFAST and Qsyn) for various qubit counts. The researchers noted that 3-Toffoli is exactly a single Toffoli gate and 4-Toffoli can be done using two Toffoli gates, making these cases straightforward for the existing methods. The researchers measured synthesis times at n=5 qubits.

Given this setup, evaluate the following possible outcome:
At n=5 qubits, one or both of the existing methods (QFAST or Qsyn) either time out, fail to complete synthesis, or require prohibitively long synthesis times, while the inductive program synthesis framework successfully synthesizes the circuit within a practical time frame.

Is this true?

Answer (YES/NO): NO